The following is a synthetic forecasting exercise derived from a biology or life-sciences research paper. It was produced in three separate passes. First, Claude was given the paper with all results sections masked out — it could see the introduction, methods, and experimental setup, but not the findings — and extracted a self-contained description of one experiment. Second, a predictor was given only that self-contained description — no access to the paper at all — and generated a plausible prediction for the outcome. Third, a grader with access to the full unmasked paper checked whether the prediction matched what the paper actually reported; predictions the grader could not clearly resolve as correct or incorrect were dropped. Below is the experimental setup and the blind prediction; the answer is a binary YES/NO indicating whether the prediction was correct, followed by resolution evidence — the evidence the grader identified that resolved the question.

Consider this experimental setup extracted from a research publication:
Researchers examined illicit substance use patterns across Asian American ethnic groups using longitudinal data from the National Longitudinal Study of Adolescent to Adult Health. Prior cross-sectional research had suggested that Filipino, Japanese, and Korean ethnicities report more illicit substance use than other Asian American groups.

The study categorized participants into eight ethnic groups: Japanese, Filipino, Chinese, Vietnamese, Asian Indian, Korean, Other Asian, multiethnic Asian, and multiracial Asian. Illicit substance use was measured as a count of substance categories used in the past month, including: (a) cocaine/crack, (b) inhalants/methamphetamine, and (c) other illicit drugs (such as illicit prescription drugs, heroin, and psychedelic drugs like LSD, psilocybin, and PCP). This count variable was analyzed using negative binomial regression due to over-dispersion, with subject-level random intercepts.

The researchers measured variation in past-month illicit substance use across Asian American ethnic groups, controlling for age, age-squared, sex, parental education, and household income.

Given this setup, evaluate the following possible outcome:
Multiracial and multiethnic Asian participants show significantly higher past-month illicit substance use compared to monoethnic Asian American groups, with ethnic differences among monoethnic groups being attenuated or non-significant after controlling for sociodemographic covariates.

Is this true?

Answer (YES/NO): NO